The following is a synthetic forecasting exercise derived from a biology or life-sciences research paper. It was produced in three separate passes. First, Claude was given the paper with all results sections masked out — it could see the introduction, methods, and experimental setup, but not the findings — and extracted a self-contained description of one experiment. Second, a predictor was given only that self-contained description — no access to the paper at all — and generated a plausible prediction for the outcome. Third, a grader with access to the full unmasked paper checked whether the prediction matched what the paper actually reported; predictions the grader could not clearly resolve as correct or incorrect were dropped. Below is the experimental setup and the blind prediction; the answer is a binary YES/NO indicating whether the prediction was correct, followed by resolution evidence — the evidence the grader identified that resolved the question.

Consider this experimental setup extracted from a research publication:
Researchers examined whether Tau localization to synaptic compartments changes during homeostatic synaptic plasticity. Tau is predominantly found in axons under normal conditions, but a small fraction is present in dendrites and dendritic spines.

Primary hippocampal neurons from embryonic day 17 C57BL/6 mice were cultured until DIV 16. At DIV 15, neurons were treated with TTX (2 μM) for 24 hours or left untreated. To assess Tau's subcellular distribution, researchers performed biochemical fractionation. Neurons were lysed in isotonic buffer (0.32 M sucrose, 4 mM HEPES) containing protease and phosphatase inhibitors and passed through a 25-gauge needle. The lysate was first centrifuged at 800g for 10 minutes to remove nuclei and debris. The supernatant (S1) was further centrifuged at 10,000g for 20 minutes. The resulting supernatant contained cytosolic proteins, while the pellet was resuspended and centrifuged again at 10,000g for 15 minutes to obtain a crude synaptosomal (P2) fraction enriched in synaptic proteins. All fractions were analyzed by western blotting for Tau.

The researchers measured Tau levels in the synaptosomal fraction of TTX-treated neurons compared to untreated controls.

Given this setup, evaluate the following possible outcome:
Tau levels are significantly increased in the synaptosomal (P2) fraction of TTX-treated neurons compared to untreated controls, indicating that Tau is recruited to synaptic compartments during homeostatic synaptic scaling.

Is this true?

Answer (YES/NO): YES